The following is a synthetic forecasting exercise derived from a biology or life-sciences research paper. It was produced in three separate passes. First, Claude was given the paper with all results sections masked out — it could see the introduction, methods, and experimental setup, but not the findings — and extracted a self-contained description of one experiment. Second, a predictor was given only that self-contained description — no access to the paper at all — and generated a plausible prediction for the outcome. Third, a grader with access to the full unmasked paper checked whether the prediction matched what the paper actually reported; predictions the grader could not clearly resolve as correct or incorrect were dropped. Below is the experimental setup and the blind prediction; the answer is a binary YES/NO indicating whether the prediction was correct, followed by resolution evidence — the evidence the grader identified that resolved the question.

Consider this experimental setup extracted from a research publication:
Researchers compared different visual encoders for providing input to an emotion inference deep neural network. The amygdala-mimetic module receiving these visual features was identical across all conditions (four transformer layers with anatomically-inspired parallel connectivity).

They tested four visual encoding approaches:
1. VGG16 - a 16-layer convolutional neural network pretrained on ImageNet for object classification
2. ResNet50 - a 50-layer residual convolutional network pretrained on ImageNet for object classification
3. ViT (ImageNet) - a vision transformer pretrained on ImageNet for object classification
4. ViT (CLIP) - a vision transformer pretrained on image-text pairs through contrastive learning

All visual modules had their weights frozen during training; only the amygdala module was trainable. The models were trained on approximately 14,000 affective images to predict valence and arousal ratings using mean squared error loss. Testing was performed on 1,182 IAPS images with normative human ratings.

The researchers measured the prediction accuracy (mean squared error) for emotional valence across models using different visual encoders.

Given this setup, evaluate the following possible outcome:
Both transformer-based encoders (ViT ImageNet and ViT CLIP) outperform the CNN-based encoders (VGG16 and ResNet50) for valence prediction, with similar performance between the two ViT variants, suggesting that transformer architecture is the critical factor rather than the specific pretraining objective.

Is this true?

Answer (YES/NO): NO